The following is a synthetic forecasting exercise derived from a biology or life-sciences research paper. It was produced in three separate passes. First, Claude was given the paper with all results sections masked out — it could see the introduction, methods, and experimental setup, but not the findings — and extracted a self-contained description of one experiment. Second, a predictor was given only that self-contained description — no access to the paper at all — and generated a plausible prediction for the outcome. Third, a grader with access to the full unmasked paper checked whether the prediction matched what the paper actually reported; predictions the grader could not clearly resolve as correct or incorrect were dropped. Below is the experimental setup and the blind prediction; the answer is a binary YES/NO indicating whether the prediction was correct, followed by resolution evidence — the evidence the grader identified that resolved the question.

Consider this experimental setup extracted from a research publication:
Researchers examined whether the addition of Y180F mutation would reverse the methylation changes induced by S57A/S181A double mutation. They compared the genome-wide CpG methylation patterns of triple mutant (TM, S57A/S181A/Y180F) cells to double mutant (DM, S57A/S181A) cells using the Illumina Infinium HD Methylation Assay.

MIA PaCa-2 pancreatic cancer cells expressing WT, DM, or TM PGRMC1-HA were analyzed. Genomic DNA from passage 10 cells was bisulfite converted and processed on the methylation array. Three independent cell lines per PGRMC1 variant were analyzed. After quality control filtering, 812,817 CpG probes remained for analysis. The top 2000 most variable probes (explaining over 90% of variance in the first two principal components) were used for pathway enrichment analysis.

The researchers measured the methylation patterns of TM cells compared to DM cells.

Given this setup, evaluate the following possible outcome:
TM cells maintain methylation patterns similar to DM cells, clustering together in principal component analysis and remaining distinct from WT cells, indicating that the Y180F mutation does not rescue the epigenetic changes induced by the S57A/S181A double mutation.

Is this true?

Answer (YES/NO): NO